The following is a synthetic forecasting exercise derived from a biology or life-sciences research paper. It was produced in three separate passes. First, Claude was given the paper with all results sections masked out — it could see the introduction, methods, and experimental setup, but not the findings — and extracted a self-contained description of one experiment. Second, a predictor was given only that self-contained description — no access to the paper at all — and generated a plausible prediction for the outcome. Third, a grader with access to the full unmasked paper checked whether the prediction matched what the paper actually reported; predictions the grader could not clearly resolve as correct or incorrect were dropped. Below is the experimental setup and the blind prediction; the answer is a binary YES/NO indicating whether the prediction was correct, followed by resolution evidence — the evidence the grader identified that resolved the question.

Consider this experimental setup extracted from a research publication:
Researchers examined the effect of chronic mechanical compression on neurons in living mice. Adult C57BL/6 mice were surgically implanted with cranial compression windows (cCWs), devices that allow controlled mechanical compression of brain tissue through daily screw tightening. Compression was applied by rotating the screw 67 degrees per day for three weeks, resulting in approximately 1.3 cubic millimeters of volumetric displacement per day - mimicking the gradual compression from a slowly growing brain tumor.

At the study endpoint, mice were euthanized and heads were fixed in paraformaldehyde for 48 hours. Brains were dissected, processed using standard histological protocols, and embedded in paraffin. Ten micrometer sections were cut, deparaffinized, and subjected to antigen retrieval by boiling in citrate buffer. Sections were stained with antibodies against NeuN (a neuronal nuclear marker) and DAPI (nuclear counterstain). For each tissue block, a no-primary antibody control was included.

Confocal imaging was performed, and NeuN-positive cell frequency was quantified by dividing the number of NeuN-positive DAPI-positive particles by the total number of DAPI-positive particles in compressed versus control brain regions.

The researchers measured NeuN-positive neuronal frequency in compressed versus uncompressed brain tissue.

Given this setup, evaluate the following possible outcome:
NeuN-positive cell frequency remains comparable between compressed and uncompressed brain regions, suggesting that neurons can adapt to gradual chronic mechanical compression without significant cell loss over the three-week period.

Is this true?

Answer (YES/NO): NO